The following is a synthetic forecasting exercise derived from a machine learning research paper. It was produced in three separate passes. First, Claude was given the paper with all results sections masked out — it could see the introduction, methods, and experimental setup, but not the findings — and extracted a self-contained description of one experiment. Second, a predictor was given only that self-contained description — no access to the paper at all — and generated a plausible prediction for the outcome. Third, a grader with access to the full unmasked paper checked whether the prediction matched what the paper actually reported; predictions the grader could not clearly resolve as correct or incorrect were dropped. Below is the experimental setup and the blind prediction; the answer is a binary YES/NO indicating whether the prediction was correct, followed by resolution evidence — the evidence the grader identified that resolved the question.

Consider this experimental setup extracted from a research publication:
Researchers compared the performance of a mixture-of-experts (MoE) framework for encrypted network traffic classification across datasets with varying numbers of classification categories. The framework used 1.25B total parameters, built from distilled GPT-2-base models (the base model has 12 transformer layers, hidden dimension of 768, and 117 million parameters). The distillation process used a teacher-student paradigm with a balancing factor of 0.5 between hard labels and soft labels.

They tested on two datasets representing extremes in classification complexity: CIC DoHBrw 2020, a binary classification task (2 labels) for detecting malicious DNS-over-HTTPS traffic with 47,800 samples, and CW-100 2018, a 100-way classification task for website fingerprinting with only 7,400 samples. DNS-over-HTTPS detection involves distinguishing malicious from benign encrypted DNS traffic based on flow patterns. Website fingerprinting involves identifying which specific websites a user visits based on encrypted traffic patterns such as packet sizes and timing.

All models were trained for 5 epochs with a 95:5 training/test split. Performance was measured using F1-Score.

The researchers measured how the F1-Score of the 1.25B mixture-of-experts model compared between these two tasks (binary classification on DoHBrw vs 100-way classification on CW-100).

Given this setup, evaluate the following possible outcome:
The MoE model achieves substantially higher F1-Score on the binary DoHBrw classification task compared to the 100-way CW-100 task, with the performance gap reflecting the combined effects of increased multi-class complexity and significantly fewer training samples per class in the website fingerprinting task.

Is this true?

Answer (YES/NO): YES